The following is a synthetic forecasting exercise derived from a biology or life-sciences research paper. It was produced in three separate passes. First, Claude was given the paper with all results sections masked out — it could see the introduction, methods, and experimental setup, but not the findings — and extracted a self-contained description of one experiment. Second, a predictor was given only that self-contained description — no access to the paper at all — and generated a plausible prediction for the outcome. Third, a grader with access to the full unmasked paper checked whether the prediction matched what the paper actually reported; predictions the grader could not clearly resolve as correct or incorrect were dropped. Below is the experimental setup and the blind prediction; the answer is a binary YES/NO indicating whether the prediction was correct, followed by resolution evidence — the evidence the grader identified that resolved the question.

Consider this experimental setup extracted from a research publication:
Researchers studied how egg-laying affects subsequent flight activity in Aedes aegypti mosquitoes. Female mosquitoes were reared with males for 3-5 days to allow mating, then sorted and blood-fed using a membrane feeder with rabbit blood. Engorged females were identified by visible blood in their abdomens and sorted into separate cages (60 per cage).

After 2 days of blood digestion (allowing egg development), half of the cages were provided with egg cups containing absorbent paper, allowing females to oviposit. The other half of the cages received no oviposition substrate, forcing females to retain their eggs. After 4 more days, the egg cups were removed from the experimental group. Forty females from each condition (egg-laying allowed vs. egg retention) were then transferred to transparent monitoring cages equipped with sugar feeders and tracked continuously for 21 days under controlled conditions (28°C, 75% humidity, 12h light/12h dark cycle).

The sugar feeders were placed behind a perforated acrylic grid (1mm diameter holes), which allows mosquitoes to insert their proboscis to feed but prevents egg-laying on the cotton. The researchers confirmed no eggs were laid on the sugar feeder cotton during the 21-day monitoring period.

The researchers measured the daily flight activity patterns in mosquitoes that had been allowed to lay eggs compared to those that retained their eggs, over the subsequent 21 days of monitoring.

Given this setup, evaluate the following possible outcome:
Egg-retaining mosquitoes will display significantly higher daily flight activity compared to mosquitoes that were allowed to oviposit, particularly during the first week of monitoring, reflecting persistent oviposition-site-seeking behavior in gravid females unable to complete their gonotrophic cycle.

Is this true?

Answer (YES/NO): NO